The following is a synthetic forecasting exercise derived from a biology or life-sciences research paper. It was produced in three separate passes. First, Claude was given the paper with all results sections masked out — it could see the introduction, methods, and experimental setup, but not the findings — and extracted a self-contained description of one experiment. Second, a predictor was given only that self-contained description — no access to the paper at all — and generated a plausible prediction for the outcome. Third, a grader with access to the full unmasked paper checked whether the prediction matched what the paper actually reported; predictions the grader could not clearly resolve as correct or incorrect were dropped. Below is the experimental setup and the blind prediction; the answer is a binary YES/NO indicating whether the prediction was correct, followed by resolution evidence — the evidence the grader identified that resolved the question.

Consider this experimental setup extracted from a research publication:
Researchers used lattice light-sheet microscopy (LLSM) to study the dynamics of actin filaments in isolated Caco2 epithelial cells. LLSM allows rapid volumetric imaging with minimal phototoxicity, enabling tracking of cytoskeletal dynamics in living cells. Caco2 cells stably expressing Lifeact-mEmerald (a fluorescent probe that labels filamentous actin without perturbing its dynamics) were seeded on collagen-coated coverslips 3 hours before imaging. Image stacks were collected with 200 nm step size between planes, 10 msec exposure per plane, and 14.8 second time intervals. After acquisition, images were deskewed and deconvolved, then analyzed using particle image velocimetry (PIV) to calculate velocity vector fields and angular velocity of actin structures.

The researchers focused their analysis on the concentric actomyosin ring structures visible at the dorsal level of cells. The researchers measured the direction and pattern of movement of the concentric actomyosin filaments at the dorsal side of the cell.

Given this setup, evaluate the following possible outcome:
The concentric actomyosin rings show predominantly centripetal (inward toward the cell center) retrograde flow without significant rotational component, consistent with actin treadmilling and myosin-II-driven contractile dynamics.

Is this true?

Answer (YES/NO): NO